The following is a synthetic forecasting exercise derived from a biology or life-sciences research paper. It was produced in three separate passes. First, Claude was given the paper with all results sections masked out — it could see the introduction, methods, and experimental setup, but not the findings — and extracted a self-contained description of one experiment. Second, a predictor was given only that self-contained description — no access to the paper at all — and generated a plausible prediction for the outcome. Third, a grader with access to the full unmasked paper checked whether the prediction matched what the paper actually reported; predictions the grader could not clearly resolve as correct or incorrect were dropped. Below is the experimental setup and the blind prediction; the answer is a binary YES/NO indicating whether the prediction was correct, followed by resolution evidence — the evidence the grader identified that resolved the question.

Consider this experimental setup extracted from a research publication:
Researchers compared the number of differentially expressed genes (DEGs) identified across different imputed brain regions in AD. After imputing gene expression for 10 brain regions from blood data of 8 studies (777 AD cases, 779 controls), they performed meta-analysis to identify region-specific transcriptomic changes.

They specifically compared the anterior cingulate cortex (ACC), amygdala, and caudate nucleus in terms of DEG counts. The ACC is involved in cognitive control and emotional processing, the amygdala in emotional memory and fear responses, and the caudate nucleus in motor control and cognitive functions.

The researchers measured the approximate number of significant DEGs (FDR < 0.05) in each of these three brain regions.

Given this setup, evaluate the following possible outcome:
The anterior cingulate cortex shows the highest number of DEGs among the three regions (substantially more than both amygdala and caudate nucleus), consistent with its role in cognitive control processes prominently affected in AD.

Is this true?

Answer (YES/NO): NO